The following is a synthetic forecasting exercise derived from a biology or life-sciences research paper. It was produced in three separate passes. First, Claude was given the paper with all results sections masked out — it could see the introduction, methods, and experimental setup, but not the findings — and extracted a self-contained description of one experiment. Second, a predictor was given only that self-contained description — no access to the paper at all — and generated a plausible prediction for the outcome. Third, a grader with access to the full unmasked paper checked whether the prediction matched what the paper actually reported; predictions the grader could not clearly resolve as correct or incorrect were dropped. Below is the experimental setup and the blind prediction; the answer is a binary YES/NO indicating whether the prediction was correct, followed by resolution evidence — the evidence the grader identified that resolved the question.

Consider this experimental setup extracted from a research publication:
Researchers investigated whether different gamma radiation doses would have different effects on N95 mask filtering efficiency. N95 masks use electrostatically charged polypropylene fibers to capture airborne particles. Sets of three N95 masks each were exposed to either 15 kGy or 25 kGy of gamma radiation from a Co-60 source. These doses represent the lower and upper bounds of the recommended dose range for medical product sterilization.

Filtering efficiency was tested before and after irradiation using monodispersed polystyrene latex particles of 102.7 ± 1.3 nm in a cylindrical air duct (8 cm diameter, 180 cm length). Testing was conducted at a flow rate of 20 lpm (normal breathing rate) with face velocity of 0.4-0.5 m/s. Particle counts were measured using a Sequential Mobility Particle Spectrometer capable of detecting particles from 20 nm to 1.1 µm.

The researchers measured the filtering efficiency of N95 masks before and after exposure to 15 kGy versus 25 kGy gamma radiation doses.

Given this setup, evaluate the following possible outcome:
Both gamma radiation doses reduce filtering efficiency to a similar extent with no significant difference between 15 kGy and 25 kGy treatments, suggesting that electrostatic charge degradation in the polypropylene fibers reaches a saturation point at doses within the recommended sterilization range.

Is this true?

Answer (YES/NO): NO